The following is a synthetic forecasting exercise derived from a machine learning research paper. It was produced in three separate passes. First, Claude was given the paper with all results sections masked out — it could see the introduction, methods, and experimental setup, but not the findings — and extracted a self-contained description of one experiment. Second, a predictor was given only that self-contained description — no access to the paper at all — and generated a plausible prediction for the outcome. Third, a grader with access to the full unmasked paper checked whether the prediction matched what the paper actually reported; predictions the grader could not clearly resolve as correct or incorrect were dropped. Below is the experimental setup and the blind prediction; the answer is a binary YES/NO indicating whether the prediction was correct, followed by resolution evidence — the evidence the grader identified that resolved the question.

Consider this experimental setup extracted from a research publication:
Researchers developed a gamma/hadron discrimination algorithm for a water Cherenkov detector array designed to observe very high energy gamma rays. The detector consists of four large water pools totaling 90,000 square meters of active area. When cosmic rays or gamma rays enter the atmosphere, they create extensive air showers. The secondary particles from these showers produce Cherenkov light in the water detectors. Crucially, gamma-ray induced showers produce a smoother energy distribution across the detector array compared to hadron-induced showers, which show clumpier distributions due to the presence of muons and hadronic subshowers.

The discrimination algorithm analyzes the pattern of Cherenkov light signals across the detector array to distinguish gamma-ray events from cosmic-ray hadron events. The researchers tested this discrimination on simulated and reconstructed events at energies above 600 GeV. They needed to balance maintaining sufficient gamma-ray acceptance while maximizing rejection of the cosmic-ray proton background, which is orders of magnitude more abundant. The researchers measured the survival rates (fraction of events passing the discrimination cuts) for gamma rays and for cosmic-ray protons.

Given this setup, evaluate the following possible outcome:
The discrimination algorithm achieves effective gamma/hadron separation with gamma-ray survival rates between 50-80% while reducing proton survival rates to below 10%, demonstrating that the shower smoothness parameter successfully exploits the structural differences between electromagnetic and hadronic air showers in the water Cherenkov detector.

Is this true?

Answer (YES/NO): NO